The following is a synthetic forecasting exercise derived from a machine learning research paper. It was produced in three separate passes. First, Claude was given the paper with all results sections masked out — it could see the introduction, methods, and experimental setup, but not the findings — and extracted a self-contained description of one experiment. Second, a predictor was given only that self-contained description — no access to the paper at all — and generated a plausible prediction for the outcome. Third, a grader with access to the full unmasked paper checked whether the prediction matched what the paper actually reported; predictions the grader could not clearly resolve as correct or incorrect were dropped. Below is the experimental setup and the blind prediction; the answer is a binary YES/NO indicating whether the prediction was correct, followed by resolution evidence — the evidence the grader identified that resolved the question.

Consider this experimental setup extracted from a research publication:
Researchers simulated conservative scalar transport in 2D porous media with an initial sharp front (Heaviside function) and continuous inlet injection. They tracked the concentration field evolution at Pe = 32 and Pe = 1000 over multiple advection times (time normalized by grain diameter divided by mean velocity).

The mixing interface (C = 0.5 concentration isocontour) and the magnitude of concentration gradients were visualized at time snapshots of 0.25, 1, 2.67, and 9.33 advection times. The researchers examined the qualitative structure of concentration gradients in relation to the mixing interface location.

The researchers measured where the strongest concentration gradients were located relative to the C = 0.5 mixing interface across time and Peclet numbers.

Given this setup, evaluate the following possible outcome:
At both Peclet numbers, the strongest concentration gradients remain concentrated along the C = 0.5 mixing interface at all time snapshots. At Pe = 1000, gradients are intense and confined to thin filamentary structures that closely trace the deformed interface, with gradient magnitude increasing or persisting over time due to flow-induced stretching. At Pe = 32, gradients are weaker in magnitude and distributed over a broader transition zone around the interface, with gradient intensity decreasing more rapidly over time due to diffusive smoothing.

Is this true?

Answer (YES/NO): NO